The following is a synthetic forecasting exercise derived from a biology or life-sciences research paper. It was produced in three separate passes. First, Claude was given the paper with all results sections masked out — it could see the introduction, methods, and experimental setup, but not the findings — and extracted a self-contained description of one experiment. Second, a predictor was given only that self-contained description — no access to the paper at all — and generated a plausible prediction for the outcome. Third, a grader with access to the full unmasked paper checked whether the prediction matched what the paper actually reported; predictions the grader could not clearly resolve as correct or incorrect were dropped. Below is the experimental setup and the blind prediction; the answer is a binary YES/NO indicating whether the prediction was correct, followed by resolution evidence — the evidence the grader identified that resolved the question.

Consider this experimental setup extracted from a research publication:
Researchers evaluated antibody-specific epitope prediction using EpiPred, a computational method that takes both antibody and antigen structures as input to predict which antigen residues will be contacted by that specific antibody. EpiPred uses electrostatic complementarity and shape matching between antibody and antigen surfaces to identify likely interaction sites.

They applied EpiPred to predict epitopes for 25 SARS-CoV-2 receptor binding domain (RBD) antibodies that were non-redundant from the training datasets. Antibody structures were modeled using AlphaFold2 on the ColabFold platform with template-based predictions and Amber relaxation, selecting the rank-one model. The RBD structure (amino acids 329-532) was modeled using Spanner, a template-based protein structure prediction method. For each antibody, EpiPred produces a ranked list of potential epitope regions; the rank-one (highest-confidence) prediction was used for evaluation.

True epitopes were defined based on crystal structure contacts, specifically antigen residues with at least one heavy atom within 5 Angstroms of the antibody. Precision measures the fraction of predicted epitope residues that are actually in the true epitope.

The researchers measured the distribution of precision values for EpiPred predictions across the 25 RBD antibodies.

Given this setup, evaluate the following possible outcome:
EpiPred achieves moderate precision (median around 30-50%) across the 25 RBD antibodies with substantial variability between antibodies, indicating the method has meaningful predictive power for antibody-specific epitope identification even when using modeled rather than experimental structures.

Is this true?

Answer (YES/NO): NO